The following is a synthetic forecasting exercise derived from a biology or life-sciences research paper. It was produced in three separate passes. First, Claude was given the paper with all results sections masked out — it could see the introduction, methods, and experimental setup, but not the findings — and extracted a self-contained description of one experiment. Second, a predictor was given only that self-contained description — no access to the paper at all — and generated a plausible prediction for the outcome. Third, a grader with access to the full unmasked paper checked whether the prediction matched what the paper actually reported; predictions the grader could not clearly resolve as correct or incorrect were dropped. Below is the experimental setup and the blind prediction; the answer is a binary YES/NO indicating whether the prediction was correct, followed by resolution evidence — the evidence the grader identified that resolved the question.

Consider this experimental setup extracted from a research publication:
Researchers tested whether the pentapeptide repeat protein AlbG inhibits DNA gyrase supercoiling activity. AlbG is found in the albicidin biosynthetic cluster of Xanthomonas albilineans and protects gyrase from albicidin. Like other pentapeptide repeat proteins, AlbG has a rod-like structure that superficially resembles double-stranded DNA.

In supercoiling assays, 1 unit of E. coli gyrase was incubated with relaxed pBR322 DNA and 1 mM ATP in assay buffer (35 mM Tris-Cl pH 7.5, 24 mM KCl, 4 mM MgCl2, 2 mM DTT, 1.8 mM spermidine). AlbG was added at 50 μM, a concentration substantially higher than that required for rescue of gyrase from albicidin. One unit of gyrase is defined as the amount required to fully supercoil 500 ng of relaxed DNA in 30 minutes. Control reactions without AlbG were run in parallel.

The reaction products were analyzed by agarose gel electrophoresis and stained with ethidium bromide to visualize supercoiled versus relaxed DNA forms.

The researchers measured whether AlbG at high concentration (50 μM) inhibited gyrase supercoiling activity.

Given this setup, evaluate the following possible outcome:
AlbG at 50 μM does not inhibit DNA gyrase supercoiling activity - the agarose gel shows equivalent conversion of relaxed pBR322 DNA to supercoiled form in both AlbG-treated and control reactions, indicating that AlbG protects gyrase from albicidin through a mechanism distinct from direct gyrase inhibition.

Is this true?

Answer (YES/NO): YES